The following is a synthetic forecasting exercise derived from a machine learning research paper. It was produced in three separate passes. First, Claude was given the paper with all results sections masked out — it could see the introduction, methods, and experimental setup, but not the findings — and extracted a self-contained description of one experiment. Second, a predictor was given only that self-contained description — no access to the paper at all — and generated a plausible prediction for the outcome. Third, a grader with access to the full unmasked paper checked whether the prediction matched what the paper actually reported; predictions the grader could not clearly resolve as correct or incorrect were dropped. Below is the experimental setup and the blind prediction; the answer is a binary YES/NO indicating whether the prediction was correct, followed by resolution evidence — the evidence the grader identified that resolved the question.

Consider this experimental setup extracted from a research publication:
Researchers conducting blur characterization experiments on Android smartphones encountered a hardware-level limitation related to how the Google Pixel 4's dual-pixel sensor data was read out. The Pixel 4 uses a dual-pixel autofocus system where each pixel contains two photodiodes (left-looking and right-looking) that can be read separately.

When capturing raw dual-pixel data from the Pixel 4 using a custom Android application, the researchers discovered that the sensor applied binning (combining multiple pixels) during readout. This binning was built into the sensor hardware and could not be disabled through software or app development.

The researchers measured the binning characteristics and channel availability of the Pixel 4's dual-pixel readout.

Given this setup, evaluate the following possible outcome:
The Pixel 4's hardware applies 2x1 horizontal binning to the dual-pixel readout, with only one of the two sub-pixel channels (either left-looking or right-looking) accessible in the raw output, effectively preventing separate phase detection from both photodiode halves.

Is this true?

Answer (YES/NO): NO